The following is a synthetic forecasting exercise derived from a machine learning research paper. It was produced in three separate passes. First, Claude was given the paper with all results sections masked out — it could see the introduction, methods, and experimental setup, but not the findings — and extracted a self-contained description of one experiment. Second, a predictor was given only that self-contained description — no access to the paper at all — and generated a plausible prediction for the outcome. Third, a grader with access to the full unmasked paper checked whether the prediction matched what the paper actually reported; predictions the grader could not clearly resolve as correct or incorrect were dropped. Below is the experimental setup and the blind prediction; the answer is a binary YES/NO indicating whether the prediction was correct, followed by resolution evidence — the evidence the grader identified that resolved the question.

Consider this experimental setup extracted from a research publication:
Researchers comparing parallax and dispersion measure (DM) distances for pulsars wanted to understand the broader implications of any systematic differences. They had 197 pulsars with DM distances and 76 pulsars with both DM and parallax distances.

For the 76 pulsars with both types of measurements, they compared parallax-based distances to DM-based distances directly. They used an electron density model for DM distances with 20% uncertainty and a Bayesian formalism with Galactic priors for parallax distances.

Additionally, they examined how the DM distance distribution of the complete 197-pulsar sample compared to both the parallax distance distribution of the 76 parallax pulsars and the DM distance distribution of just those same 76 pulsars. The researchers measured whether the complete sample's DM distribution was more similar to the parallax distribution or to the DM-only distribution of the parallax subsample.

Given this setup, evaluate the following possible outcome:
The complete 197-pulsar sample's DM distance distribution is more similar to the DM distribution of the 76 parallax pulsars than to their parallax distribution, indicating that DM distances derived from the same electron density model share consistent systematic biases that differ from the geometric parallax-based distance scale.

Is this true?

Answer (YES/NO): NO